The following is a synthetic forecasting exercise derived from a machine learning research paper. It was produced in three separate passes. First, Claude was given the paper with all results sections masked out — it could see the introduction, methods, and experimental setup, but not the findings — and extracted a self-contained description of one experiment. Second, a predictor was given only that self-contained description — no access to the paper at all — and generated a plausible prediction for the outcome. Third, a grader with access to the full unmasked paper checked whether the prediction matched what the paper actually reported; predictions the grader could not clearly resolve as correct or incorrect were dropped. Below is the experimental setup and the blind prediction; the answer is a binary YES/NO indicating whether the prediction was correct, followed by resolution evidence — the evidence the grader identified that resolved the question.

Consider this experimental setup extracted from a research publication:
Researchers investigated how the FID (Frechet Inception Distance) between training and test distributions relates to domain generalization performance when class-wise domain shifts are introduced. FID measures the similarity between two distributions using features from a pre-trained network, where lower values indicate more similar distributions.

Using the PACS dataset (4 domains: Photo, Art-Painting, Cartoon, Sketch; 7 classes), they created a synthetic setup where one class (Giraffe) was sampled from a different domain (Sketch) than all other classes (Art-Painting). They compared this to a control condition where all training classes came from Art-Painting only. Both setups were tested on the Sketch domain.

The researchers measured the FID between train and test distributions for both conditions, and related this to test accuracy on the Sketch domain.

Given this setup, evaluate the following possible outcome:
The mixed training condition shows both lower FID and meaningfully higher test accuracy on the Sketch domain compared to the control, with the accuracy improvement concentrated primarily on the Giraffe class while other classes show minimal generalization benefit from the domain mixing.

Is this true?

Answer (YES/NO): NO